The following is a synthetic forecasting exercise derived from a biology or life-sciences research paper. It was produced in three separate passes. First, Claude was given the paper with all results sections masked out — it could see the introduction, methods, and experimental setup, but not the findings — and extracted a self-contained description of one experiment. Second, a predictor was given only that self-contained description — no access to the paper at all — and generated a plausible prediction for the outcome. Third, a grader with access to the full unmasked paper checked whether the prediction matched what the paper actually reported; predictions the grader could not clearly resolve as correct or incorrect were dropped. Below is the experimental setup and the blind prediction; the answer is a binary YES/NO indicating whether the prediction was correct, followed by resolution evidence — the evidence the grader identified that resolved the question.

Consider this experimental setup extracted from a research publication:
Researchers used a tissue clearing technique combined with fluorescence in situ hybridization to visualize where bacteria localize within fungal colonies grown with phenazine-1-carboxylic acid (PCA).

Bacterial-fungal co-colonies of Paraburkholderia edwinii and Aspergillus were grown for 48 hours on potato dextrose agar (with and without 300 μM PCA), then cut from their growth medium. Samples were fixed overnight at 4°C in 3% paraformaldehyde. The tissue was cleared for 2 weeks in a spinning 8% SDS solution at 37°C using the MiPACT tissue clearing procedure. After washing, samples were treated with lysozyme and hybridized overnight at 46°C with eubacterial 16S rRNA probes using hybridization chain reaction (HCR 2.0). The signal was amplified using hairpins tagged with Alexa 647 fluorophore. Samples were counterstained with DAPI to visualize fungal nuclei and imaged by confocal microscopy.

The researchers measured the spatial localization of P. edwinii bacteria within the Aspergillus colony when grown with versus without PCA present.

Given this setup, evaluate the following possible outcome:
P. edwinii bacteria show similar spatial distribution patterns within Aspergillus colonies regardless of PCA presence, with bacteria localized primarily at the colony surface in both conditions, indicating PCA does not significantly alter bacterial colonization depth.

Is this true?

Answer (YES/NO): NO